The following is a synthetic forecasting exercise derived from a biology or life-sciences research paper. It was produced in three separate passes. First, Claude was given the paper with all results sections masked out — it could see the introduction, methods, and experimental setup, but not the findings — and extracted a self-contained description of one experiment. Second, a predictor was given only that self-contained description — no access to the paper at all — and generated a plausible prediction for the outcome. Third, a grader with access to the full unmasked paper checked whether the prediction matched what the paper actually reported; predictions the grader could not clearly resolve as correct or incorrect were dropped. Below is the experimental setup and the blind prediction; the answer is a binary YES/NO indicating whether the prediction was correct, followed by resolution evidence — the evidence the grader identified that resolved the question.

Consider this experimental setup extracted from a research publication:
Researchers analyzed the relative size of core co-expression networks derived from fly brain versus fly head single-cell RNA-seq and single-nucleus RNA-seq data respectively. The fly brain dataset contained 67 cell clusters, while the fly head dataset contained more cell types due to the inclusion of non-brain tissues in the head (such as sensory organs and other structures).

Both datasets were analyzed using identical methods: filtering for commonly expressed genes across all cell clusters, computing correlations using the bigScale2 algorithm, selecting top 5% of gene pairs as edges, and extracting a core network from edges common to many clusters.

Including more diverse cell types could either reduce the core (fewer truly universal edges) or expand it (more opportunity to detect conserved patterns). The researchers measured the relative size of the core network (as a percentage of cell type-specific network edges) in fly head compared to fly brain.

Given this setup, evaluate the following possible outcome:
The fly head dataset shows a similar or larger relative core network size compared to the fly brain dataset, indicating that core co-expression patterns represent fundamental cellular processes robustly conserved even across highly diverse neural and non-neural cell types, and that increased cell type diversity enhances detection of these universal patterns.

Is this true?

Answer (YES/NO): NO